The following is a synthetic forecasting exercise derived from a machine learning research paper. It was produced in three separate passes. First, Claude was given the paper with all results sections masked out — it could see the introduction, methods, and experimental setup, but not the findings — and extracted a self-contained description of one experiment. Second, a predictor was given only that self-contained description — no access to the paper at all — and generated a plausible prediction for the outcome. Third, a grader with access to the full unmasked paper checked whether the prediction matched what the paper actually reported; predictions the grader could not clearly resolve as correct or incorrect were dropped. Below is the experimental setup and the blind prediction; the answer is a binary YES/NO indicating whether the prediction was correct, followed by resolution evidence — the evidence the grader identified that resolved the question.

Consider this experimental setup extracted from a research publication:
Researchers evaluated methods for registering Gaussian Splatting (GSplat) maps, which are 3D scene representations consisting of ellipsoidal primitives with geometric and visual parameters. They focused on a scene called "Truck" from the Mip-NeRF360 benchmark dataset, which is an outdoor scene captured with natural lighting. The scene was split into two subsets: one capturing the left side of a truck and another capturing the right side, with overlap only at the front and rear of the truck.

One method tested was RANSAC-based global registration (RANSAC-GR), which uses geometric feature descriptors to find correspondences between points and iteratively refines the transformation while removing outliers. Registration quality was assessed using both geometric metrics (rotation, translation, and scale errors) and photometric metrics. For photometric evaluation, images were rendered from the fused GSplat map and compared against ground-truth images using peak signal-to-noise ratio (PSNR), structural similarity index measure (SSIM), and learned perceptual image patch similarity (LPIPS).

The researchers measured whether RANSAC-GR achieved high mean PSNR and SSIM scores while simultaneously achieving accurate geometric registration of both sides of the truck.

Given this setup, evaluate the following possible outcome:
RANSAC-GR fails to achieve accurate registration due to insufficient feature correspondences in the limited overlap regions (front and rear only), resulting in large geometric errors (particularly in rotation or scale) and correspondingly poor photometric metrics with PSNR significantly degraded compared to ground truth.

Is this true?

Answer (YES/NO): NO